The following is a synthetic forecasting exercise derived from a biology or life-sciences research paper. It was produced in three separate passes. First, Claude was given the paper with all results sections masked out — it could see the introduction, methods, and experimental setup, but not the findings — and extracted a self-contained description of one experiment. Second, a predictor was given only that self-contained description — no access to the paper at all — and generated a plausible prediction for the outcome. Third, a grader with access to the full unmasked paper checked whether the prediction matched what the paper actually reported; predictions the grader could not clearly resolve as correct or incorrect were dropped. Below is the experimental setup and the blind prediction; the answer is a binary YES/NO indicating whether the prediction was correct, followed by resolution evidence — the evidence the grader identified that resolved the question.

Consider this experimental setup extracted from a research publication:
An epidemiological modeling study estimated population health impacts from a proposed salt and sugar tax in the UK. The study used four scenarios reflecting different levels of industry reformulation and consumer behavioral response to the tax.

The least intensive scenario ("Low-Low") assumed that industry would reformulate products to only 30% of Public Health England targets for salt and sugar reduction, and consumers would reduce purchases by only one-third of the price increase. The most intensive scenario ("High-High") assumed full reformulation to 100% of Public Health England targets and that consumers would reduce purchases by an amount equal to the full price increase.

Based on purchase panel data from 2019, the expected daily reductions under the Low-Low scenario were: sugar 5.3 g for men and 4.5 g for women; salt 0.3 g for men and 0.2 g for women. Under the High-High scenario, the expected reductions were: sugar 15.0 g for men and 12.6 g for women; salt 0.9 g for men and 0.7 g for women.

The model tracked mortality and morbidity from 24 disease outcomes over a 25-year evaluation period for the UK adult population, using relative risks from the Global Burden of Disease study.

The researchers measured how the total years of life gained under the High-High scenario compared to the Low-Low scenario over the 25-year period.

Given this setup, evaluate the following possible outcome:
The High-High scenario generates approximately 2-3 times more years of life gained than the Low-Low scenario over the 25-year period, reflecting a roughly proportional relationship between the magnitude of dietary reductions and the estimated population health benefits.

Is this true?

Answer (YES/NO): YES